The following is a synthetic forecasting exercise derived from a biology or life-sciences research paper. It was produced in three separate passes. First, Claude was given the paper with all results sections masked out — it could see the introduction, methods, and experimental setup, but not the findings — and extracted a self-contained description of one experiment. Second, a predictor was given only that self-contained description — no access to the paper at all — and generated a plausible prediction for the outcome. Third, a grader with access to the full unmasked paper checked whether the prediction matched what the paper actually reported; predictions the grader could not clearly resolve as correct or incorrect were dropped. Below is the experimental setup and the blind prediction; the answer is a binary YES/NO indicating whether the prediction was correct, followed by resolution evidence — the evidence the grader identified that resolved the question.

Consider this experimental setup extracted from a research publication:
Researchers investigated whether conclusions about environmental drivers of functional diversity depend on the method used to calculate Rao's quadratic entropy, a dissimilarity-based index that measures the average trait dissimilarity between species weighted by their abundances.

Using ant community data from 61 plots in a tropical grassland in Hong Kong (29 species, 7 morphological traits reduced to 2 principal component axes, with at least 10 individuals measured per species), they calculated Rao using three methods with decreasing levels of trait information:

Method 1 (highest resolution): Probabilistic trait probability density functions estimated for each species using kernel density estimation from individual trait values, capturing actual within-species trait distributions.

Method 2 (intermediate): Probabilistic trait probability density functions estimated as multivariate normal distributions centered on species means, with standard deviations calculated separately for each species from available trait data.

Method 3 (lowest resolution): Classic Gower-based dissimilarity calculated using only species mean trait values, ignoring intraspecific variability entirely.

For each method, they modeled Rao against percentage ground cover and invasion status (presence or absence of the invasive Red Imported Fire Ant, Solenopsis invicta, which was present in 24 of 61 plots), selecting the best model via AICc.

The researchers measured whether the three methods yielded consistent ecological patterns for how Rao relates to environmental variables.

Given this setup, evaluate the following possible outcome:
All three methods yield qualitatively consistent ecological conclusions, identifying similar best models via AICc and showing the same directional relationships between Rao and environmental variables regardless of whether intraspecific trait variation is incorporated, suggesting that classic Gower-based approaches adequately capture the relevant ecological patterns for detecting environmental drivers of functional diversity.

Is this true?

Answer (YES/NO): NO